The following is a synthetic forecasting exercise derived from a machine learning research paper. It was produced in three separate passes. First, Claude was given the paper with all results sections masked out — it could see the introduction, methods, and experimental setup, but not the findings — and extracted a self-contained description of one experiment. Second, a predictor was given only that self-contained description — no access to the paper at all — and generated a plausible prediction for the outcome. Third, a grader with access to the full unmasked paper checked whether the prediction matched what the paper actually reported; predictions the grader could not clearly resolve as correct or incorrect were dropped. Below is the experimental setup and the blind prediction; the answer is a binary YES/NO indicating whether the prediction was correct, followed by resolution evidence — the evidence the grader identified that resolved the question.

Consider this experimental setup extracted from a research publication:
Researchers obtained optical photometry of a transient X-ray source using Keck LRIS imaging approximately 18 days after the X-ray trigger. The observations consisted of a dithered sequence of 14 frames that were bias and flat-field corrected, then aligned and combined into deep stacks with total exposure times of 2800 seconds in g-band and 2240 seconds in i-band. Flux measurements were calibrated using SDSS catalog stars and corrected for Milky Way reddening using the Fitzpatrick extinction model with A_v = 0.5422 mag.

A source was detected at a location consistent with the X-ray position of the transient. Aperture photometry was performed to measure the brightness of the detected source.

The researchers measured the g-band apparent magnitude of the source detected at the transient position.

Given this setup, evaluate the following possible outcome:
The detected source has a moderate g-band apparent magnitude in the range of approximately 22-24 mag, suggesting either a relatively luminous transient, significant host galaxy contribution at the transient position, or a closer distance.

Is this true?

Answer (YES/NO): NO